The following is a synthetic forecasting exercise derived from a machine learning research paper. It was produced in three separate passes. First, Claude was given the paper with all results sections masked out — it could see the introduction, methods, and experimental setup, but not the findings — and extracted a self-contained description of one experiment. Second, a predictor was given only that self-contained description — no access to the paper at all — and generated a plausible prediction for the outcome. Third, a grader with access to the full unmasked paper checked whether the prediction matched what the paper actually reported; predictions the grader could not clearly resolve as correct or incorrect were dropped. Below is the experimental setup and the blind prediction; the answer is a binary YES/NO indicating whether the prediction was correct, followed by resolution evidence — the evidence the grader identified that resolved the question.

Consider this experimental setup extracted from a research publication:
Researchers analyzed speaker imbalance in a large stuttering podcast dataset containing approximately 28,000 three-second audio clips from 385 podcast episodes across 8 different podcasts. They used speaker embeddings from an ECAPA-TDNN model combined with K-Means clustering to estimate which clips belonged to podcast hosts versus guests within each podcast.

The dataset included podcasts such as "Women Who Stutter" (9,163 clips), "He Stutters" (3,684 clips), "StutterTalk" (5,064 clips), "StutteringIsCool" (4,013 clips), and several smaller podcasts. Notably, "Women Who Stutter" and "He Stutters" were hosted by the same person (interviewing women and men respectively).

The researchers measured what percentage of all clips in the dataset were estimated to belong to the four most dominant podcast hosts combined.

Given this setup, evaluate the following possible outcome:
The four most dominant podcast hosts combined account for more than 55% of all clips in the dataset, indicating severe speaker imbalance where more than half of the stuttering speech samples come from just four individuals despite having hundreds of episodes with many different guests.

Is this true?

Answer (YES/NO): YES